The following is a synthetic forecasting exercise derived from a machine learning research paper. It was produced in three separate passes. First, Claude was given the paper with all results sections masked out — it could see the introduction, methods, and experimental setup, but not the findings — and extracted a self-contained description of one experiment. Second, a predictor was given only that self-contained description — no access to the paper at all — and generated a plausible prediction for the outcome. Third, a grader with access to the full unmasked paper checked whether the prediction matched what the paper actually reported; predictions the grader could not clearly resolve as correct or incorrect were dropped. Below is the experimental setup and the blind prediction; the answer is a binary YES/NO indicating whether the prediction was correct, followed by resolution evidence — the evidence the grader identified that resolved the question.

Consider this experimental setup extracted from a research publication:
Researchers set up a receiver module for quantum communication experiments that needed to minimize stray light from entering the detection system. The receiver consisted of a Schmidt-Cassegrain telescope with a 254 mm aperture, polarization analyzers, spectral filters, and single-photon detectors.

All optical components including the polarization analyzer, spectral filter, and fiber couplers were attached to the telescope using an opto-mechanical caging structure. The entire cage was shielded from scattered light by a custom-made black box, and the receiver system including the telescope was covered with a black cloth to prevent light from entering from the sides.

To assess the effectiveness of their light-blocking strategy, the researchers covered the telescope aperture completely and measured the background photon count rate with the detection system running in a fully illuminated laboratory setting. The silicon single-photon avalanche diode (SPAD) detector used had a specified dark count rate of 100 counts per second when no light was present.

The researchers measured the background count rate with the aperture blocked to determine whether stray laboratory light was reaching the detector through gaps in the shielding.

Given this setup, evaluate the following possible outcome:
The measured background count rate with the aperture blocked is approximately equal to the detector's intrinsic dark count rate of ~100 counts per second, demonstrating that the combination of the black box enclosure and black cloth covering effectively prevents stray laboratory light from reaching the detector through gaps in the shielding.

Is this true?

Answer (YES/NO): YES